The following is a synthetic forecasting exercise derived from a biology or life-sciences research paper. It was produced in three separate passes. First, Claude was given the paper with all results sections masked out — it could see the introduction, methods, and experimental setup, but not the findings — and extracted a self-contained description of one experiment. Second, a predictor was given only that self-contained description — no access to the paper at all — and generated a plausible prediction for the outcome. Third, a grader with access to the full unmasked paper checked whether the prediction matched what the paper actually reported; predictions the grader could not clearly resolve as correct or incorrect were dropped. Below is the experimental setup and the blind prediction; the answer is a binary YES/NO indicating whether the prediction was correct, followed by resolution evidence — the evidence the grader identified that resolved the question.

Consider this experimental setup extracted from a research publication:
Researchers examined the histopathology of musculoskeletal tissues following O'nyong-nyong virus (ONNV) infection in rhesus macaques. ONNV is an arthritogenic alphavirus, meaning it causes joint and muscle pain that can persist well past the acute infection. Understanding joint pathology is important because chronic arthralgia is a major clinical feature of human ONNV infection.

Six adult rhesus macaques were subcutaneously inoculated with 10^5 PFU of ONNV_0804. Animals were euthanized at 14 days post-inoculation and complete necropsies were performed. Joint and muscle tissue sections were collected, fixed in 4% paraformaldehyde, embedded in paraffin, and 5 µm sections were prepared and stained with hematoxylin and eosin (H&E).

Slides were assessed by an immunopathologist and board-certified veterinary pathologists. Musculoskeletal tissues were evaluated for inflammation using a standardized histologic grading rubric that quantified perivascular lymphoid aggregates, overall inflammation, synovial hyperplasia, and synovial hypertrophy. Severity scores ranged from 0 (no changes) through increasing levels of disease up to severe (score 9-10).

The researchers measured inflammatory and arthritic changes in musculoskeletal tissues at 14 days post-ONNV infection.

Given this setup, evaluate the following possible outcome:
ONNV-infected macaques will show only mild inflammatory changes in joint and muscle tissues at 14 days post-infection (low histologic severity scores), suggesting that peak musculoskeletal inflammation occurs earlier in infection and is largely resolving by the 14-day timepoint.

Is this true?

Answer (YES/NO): NO